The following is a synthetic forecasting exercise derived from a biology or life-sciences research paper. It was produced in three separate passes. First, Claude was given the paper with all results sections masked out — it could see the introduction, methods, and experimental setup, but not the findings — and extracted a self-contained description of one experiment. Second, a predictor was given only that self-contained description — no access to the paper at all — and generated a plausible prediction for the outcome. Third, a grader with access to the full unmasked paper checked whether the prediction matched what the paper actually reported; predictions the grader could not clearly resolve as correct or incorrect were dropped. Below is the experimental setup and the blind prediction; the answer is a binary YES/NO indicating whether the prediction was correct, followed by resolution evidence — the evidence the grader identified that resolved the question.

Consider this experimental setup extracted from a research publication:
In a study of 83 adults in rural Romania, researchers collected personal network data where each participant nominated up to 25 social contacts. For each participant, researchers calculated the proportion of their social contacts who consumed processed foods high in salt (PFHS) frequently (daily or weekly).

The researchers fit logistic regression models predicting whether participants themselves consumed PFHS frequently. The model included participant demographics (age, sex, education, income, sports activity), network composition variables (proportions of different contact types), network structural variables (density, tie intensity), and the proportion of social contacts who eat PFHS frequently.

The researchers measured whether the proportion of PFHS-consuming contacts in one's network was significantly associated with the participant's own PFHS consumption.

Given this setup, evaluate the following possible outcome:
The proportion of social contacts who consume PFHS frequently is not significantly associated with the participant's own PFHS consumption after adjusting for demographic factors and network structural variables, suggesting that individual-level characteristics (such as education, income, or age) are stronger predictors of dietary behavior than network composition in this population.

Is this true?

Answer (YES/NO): NO